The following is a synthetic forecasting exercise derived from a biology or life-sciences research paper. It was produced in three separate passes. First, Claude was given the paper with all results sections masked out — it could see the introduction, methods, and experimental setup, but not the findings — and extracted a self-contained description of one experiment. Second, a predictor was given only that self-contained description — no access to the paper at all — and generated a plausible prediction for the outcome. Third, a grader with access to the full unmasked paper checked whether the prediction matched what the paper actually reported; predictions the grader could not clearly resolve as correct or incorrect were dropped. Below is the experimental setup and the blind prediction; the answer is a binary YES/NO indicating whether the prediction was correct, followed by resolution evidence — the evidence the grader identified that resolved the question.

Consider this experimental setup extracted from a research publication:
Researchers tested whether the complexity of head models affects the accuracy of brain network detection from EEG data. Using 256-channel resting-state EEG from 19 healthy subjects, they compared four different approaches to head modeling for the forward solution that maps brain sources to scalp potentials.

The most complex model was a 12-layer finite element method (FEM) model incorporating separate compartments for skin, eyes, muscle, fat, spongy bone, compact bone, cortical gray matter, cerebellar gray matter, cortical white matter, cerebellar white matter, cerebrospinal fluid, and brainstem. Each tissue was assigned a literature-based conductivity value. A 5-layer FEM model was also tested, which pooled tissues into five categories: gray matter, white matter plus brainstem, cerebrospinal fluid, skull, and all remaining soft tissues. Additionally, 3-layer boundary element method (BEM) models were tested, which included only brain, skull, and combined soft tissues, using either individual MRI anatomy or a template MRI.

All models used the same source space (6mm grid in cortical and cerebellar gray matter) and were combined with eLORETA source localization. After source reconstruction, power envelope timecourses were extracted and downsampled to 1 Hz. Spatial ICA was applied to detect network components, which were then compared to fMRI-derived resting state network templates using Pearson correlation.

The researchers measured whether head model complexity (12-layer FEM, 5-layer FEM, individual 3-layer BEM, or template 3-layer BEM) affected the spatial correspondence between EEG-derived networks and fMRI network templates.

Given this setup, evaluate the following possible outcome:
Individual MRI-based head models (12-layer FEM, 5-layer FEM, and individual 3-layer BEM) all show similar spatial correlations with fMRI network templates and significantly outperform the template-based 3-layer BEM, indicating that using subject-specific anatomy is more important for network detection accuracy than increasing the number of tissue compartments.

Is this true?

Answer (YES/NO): NO